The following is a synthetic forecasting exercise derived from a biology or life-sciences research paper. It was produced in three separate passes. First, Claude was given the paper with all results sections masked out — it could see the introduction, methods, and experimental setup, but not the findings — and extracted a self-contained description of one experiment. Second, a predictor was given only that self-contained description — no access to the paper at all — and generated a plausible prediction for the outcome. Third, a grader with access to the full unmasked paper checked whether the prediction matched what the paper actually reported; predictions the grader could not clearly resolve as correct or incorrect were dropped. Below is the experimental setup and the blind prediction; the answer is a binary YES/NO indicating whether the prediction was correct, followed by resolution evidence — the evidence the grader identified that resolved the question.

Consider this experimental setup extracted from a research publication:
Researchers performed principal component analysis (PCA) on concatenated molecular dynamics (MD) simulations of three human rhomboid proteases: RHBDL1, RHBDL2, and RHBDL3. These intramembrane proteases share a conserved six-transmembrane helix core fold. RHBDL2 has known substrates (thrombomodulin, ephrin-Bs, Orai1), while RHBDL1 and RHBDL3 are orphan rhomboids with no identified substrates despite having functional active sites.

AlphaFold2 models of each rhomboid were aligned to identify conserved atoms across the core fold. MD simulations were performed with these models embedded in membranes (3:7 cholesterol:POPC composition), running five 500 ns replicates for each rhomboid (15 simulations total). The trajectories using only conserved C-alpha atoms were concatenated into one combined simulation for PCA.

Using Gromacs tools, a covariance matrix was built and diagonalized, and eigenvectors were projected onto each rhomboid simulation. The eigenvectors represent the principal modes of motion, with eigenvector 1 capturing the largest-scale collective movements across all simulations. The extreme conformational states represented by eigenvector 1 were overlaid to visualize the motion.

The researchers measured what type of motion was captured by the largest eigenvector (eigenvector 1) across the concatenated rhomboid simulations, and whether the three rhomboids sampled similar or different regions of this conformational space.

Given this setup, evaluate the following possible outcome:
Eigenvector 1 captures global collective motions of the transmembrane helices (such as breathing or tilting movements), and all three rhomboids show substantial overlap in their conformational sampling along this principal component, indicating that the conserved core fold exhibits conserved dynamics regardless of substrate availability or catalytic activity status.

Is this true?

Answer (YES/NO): NO